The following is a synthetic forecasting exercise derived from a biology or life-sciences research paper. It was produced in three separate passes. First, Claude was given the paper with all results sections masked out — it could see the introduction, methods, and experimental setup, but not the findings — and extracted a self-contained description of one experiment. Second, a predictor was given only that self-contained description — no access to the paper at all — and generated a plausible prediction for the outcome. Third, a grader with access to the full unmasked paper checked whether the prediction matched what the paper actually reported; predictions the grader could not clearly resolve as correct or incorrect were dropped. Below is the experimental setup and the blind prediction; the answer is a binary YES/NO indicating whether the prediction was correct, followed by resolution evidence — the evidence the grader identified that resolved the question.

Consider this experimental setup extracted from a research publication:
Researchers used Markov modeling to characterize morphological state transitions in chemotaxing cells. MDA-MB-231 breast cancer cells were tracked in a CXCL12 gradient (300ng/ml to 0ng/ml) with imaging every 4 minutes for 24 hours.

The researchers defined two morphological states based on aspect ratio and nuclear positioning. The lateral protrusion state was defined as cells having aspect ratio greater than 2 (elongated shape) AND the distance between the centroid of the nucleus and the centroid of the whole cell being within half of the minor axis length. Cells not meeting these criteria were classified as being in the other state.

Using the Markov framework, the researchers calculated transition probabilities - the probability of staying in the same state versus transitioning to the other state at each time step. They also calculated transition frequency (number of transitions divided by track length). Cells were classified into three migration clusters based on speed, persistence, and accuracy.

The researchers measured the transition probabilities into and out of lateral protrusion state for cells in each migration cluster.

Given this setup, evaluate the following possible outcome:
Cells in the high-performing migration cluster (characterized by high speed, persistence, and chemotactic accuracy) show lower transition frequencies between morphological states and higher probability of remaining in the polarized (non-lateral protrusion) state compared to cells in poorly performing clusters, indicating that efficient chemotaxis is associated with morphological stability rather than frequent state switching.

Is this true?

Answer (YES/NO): NO